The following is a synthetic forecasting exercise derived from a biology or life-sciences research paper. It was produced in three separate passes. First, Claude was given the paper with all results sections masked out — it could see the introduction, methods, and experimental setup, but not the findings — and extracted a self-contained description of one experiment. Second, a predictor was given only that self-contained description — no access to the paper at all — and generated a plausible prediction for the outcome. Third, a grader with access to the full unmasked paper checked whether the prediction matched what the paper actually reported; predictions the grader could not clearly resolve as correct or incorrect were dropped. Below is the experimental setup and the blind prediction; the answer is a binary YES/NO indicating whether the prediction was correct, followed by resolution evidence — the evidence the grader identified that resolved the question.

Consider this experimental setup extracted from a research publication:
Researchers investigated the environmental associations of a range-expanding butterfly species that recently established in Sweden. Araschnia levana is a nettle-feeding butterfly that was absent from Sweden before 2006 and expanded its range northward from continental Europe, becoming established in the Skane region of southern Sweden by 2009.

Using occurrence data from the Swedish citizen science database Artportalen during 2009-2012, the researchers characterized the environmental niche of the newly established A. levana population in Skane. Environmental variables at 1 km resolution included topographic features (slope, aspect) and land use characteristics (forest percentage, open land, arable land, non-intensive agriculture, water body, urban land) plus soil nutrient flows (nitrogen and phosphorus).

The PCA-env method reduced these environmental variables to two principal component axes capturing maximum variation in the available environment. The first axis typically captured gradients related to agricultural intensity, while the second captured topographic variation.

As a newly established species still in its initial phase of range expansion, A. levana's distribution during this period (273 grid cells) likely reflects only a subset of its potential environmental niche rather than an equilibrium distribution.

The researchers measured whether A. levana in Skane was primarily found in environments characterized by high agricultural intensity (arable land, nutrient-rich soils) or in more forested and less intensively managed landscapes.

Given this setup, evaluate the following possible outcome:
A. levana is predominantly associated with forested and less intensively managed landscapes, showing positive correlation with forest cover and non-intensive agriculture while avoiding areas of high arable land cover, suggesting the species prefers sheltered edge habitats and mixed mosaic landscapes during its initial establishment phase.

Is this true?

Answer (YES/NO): YES